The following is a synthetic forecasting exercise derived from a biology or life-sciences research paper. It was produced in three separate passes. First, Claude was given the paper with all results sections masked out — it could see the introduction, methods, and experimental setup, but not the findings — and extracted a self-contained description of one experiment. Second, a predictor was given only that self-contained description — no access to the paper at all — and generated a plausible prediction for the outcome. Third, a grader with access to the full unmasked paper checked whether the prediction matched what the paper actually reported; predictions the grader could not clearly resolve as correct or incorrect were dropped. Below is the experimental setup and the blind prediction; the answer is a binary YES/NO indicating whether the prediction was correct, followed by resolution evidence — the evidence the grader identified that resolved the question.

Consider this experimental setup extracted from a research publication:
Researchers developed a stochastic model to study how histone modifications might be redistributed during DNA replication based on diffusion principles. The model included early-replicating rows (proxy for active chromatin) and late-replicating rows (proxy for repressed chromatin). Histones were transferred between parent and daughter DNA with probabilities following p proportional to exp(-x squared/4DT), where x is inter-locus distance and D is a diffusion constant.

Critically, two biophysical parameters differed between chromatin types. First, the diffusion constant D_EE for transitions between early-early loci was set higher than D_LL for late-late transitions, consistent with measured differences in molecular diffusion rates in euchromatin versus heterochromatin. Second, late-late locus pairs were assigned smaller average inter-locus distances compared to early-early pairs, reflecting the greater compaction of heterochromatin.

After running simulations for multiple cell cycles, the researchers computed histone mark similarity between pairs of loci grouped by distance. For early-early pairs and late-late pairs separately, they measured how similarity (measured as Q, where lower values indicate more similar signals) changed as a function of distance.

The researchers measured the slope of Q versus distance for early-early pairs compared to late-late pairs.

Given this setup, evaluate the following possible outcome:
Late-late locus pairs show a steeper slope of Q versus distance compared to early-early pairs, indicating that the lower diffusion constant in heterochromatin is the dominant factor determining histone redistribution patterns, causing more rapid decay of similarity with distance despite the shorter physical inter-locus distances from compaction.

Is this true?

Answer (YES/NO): YES